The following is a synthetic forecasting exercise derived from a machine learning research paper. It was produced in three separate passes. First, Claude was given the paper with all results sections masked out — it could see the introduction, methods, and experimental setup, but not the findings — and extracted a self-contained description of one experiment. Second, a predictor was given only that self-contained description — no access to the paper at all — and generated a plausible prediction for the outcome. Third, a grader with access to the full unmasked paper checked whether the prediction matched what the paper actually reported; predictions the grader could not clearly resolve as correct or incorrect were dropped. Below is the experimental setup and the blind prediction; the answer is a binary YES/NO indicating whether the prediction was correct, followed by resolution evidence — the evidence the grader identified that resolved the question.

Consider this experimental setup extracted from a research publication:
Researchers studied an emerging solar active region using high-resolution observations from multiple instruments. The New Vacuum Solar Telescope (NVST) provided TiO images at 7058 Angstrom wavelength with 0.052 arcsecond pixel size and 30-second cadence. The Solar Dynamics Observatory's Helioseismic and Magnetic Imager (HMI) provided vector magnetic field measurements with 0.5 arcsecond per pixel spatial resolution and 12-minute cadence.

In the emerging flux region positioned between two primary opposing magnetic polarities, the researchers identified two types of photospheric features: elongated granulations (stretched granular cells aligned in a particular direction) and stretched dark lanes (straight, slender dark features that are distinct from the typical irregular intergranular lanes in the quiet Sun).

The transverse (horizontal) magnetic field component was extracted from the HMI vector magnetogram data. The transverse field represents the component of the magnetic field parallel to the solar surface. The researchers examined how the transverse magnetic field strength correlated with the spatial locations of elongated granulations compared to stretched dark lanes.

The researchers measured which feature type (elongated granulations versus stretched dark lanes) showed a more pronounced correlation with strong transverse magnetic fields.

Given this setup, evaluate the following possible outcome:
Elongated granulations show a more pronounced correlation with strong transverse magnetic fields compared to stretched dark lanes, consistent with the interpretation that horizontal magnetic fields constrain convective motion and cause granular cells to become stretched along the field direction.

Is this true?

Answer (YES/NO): NO